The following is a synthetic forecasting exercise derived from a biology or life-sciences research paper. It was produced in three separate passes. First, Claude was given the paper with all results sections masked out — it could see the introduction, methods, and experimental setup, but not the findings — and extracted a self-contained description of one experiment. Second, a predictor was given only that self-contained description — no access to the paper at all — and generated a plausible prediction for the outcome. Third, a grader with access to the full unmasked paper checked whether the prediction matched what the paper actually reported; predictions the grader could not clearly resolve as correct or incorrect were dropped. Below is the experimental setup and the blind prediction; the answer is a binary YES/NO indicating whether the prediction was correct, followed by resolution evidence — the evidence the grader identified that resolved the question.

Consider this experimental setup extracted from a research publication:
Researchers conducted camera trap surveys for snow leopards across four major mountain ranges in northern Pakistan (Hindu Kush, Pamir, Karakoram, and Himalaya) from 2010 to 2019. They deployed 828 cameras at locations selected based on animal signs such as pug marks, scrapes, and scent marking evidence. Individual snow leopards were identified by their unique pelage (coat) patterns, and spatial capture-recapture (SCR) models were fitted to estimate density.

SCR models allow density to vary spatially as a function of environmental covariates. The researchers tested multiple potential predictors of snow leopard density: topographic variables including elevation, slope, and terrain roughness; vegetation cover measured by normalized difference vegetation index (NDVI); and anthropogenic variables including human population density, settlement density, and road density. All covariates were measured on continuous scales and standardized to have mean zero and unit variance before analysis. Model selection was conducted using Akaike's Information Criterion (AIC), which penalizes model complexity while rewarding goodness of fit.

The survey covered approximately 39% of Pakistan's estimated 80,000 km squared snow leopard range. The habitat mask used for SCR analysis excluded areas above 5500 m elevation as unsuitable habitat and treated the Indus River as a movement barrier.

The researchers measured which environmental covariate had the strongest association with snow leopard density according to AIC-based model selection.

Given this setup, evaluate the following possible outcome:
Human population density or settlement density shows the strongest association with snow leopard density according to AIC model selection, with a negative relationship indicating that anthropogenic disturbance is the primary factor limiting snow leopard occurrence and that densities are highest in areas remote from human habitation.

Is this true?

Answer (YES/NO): NO